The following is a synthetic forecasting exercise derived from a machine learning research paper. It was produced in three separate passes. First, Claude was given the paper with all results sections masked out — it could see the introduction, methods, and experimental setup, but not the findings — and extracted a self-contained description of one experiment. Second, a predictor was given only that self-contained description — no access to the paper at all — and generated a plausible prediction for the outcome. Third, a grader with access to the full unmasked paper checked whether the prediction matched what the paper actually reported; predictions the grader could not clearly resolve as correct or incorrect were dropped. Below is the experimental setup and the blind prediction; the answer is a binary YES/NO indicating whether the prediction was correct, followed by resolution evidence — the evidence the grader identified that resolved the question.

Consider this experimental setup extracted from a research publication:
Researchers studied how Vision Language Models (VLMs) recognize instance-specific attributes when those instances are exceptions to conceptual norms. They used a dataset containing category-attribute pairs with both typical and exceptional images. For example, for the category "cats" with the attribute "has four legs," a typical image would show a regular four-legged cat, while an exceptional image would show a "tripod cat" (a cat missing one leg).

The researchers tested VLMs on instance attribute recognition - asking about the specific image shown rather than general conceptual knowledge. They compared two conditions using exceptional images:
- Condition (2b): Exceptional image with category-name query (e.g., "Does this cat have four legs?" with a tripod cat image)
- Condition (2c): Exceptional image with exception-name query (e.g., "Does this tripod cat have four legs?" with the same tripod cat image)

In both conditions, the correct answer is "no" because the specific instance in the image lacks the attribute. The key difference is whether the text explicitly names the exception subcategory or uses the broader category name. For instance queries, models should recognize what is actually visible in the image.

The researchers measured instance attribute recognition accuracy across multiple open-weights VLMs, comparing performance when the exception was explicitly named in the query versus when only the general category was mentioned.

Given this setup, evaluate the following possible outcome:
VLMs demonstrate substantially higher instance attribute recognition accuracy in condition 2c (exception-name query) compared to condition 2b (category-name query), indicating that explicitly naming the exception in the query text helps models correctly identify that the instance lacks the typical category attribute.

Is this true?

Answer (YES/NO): NO